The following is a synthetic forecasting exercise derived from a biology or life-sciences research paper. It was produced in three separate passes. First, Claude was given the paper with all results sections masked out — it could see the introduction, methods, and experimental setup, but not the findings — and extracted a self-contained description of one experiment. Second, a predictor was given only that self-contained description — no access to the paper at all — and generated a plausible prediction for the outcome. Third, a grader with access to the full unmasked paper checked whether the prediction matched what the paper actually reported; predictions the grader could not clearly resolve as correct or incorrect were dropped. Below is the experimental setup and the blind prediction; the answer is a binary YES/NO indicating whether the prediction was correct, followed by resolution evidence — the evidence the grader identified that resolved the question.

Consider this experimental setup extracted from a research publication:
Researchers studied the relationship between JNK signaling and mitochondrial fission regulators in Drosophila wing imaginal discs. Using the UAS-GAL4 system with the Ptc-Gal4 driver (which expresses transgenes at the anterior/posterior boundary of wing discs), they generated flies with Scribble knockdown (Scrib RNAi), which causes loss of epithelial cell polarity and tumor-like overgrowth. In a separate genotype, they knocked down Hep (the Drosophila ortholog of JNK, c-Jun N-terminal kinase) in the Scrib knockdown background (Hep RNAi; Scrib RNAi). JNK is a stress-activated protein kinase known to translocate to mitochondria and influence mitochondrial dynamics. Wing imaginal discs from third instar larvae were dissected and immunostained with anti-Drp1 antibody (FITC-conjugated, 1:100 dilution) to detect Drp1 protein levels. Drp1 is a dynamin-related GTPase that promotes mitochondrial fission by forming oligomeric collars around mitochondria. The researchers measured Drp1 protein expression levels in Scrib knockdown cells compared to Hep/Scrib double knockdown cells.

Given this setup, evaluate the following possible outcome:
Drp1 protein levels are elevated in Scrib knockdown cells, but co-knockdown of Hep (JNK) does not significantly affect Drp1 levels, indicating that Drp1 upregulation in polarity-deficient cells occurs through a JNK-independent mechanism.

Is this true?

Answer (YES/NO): NO